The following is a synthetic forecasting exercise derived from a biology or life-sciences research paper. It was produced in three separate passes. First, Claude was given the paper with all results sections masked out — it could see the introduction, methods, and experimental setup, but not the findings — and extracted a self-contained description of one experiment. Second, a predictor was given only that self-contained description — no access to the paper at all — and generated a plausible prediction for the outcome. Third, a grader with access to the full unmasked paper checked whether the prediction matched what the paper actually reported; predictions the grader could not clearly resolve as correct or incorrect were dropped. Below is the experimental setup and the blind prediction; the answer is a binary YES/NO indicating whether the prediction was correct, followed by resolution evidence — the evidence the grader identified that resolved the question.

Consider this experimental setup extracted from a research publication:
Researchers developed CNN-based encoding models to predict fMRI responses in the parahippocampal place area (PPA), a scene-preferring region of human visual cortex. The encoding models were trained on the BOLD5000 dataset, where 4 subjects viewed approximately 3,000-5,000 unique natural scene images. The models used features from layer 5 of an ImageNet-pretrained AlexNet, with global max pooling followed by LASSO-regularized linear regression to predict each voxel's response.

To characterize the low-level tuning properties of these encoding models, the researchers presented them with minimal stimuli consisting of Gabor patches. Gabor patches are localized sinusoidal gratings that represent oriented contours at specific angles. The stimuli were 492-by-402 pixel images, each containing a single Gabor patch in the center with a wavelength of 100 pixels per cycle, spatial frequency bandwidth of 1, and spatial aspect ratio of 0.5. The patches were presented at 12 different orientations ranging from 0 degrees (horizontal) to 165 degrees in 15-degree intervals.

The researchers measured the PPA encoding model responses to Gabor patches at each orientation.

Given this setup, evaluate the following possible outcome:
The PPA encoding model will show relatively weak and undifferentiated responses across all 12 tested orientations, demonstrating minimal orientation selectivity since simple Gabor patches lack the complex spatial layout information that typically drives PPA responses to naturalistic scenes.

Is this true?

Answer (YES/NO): NO